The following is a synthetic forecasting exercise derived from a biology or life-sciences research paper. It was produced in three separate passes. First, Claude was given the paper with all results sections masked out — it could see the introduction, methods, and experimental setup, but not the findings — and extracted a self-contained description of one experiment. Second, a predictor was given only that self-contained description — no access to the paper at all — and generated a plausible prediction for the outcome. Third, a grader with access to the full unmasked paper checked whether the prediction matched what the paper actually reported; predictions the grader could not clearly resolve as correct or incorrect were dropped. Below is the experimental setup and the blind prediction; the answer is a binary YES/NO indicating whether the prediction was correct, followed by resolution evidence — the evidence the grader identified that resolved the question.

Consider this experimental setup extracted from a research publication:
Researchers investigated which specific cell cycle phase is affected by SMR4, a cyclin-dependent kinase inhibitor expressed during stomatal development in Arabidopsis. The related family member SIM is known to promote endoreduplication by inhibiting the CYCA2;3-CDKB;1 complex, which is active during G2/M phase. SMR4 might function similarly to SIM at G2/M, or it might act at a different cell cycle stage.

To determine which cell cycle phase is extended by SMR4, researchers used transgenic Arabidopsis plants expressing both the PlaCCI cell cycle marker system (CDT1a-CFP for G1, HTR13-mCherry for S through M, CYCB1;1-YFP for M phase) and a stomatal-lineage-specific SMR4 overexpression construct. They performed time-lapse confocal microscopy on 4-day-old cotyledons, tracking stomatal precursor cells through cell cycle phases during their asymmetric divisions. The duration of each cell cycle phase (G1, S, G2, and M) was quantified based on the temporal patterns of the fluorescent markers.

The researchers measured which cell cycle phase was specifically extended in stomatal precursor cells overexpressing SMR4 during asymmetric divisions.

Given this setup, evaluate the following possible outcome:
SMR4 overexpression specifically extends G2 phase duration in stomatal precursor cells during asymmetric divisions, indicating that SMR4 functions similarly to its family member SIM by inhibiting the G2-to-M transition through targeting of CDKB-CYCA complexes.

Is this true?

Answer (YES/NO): NO